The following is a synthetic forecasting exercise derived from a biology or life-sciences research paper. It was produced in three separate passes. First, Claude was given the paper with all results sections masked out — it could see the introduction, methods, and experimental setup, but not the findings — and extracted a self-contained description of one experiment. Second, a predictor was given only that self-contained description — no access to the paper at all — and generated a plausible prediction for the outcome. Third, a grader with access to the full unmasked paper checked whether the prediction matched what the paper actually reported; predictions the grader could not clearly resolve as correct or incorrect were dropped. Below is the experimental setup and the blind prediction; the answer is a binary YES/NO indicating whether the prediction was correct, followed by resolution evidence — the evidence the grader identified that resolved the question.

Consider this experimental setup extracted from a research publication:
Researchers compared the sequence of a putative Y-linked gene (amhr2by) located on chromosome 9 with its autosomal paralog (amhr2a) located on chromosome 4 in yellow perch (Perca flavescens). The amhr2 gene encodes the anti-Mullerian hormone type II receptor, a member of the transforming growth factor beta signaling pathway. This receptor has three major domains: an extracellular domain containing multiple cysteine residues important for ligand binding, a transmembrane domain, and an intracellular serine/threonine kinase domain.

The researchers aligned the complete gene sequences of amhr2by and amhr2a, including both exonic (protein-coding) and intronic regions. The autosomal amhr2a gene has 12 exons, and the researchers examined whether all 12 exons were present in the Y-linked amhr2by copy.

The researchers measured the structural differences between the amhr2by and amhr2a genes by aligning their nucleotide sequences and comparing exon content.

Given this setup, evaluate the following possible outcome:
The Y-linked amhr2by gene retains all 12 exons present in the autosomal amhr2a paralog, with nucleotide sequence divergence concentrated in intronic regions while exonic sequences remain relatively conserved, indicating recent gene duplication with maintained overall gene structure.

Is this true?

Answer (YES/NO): NO